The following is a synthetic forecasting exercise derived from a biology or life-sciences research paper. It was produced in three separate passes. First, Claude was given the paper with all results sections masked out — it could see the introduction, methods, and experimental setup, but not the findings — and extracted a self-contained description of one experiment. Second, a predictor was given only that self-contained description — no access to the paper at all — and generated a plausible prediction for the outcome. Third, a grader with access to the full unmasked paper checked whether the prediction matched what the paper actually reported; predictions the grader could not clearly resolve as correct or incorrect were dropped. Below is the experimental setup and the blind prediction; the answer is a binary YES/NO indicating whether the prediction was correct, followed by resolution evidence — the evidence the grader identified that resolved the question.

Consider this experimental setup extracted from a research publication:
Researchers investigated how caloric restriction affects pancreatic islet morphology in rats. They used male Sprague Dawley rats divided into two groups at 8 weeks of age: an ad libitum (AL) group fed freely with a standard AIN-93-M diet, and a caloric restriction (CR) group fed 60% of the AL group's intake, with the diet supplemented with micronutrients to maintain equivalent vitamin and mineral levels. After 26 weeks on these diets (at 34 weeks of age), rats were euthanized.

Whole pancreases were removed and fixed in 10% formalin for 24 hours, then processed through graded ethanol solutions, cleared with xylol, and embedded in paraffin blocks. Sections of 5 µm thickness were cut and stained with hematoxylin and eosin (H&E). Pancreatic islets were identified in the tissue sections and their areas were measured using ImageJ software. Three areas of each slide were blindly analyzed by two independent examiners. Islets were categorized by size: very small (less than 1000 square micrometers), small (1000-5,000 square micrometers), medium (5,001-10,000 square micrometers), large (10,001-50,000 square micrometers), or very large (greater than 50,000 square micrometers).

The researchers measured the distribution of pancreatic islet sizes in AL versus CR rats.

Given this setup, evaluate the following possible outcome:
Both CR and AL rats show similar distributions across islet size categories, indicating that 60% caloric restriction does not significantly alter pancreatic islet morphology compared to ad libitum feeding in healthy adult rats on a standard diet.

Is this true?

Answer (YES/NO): NO